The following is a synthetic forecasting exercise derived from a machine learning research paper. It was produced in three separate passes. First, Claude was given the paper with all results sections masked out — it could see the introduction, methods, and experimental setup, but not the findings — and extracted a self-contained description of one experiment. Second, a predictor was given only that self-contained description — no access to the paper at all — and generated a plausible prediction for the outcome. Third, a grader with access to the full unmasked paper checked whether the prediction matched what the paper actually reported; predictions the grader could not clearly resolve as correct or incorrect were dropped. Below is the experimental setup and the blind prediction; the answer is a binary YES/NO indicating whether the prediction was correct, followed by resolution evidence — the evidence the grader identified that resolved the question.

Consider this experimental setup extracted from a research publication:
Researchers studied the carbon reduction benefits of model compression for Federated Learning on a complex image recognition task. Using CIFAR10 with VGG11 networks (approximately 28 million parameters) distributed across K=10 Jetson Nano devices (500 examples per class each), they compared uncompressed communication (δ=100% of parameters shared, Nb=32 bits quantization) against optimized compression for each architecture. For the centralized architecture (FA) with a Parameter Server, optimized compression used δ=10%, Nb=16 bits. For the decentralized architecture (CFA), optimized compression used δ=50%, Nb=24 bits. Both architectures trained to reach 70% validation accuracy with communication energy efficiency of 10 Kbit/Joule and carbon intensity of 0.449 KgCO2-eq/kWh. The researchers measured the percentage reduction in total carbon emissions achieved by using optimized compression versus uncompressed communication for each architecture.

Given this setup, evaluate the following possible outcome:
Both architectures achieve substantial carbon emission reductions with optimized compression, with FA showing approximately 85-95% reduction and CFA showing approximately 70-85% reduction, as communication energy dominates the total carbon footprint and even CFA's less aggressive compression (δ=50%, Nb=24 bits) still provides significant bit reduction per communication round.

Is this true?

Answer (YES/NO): NO